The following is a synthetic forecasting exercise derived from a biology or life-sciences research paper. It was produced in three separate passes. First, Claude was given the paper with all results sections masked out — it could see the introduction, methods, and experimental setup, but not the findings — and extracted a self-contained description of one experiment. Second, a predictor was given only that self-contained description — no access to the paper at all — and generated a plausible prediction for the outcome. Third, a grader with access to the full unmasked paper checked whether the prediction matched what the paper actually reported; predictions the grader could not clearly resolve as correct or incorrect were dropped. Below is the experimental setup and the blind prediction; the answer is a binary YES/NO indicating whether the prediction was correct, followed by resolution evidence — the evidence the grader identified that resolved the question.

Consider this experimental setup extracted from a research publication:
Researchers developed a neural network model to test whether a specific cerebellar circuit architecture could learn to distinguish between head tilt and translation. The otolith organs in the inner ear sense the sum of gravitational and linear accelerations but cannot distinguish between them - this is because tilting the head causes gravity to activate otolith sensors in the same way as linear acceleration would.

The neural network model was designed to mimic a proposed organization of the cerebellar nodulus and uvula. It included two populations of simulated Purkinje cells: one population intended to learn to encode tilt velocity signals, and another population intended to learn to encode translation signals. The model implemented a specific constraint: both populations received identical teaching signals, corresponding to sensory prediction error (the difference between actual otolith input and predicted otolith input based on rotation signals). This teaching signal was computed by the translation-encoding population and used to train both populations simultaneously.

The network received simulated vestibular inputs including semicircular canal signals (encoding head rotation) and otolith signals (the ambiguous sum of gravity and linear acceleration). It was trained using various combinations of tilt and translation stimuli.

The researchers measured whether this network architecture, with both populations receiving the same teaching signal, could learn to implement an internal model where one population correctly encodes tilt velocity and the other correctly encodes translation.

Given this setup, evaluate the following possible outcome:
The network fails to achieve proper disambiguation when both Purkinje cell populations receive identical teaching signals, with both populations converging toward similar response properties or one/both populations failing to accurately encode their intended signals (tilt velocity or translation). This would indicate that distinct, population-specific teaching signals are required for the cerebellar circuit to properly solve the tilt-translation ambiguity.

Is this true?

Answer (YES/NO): NO